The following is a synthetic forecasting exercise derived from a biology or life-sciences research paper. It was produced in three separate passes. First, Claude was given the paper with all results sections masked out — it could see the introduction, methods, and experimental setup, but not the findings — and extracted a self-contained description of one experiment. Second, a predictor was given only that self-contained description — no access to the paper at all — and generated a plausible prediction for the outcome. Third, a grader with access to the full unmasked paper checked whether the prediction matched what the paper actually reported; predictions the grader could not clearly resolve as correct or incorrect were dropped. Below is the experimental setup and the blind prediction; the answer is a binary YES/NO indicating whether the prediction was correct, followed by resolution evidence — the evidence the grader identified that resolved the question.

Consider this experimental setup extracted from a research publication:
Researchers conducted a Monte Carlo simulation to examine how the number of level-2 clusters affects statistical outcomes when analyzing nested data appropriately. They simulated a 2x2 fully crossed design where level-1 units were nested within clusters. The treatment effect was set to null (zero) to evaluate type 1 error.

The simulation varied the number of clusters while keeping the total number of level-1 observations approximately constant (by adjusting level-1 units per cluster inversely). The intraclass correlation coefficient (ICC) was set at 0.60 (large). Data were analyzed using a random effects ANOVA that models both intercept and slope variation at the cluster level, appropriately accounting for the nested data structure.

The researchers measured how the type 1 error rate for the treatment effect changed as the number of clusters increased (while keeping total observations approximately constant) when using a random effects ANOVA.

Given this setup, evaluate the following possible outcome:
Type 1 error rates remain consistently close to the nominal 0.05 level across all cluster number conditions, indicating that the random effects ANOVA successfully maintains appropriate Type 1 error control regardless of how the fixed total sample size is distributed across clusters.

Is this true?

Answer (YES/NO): NO